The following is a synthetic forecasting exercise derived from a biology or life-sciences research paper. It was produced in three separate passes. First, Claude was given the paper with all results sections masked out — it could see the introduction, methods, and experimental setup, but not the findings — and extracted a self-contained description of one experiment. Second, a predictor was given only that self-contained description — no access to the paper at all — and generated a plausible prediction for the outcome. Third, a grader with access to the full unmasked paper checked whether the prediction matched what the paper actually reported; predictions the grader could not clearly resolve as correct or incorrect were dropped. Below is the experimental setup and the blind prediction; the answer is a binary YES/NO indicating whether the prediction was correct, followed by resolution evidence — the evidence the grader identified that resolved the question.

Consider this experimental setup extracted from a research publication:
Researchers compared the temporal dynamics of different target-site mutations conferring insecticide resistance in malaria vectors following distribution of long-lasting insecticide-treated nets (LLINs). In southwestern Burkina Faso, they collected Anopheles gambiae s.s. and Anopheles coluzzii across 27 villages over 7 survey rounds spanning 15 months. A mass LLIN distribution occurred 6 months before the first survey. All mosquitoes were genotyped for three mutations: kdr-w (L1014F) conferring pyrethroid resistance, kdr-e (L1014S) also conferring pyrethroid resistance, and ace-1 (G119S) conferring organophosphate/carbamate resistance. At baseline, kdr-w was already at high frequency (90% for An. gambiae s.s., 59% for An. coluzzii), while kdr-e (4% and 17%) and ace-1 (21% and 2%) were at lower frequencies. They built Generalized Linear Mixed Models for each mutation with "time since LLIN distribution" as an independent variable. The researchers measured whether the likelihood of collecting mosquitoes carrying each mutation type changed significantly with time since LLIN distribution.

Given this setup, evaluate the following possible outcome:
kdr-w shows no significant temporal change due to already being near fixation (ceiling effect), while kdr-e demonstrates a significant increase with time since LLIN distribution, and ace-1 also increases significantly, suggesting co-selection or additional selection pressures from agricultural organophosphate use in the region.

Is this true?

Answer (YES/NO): NO